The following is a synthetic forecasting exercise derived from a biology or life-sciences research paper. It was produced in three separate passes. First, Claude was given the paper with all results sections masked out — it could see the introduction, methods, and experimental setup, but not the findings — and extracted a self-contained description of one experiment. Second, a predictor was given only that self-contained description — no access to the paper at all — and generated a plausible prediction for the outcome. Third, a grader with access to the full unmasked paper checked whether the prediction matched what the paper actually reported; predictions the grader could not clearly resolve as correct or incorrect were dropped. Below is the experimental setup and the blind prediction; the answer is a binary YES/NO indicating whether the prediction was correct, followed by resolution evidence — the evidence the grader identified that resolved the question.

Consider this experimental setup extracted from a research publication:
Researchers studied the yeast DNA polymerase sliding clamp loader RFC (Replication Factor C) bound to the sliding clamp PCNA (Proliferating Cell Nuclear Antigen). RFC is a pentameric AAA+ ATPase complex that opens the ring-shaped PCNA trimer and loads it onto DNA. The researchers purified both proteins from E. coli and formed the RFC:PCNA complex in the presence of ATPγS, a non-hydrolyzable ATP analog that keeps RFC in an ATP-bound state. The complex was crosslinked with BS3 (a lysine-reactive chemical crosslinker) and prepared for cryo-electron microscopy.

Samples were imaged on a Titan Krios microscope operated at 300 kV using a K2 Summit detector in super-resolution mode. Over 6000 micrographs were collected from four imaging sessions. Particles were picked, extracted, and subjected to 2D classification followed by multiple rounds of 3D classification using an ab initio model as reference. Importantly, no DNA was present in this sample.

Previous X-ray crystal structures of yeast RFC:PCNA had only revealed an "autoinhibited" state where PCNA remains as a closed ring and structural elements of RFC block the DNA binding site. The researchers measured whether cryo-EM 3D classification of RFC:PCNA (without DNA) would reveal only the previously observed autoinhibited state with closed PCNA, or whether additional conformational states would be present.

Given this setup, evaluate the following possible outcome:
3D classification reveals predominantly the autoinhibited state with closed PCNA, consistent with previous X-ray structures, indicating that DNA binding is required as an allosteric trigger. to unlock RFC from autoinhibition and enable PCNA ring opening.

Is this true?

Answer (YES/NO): NO